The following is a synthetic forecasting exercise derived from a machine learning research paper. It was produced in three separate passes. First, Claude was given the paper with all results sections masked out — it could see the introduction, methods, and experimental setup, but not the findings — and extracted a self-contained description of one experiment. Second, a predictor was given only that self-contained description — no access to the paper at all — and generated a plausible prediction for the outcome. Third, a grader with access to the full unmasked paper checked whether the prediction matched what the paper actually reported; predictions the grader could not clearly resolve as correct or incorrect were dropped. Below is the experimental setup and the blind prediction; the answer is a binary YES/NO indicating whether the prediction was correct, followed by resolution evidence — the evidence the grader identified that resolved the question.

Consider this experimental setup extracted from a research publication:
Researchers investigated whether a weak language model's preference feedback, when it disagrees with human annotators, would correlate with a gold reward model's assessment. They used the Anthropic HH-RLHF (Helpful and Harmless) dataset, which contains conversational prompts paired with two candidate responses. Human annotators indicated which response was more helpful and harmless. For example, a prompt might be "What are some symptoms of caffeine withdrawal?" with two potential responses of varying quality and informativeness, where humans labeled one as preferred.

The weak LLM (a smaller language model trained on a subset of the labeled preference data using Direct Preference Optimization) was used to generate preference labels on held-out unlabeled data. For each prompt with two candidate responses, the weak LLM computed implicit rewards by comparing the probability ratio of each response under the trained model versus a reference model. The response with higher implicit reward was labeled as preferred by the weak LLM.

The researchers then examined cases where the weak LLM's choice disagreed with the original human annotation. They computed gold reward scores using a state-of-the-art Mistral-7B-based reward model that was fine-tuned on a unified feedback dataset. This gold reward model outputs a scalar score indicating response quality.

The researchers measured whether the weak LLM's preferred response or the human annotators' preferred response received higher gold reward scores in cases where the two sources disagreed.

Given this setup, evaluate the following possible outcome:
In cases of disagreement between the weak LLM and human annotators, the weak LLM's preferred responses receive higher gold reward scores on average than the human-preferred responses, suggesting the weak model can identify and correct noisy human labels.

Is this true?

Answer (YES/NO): NO